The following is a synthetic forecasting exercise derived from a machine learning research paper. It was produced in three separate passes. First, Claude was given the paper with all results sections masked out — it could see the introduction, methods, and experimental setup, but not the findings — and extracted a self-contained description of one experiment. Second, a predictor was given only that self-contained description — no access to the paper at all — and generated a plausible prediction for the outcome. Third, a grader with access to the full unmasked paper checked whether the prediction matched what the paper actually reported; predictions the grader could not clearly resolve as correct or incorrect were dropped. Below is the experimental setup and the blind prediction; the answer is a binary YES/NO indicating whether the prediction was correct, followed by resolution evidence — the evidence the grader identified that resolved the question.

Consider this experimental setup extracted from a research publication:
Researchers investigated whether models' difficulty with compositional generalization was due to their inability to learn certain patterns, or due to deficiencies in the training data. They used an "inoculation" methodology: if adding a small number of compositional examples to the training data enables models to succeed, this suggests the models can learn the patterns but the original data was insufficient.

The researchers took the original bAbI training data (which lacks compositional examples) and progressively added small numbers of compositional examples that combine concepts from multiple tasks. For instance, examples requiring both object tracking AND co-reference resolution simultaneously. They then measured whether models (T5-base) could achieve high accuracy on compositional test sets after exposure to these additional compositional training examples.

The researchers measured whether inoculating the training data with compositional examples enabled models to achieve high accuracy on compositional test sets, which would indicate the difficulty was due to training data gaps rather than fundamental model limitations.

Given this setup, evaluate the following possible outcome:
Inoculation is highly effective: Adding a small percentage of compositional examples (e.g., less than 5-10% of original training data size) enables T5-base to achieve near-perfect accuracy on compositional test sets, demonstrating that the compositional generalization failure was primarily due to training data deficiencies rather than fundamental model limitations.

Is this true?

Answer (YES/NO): YES